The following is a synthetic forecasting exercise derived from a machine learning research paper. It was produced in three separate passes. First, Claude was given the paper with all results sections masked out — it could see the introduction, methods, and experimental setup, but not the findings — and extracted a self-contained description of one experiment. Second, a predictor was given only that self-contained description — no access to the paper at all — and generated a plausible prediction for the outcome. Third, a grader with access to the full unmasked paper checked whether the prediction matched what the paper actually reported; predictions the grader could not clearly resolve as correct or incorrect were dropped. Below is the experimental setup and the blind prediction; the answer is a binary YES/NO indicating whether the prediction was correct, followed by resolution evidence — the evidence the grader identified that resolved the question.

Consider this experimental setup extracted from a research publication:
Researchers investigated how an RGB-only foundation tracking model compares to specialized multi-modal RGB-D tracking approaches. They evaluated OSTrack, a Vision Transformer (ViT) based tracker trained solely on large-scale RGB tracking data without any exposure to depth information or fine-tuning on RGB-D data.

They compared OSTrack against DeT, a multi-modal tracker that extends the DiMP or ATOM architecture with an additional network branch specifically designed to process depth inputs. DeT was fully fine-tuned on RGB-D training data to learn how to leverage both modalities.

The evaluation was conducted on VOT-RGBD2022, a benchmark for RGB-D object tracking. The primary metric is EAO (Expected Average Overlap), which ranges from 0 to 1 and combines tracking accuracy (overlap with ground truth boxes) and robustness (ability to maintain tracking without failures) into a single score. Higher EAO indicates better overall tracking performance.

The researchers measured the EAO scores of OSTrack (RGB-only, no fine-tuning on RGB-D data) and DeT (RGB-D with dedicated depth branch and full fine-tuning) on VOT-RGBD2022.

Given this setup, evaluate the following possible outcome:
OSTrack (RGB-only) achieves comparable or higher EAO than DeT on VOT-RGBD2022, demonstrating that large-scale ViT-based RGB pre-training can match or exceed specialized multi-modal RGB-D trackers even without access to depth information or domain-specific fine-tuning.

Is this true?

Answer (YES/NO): YES